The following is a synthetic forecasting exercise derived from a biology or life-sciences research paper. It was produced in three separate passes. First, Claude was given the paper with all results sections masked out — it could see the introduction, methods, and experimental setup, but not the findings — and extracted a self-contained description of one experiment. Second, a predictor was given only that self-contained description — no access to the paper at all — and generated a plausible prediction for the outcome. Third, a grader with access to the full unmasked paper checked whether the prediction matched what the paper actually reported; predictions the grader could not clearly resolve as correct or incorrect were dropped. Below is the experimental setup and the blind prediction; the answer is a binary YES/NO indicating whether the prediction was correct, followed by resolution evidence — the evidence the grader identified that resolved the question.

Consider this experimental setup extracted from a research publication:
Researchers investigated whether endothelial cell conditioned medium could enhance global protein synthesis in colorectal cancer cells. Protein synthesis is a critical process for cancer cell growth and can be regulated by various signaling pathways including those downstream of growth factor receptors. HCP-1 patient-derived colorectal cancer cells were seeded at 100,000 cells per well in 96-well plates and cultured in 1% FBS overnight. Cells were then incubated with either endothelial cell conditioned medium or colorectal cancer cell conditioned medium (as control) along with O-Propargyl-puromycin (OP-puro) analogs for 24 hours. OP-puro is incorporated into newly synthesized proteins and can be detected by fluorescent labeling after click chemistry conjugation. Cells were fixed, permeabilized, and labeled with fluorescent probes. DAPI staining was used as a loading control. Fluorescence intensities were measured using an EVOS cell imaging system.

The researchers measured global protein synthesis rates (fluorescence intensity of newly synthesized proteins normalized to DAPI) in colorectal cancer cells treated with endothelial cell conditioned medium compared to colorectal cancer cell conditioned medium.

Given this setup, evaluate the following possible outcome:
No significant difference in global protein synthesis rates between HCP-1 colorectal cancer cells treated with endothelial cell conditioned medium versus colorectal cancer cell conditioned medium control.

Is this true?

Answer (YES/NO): NO